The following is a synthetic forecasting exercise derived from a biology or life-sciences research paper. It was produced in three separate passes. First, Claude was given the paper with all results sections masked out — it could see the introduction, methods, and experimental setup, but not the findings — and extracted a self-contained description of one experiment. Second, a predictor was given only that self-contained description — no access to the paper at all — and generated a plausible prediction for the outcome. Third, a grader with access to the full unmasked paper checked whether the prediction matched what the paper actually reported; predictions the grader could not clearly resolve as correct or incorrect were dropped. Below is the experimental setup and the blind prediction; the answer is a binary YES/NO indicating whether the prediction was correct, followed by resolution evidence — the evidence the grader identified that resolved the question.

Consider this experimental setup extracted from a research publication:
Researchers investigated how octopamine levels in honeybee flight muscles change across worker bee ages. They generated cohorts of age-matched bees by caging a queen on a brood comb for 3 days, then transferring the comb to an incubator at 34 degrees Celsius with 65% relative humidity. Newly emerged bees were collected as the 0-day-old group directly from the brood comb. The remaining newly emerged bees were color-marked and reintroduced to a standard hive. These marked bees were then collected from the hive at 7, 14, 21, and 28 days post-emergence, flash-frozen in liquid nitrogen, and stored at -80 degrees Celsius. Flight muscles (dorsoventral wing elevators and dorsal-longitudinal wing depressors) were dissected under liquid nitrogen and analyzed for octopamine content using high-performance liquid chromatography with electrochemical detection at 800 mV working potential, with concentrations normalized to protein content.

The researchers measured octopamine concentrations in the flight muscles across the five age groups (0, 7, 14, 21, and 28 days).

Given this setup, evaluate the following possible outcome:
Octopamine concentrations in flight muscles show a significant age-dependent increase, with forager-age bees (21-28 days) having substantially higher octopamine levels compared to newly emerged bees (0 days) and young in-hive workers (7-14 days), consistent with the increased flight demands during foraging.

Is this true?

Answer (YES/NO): NO